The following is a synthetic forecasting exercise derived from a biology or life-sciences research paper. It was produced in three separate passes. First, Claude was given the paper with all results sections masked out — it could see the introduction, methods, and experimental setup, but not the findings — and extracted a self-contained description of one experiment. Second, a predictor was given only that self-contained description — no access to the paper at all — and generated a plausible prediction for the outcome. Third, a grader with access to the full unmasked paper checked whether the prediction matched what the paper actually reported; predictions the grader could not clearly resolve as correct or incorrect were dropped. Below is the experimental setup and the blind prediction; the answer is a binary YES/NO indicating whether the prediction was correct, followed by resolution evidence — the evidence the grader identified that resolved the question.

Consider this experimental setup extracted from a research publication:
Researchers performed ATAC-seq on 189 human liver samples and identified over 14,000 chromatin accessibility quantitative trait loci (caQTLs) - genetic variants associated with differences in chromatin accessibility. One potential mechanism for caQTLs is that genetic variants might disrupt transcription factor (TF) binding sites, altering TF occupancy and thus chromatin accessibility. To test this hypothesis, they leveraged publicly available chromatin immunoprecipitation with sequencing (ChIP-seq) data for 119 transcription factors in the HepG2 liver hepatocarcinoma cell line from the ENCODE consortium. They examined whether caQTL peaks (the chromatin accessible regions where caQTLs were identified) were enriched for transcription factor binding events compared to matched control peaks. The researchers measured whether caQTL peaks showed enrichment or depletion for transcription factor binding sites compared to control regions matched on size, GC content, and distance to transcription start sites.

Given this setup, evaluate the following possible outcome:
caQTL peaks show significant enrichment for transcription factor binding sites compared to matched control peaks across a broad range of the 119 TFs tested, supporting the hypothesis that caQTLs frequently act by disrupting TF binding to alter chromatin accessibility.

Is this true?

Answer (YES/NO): NO